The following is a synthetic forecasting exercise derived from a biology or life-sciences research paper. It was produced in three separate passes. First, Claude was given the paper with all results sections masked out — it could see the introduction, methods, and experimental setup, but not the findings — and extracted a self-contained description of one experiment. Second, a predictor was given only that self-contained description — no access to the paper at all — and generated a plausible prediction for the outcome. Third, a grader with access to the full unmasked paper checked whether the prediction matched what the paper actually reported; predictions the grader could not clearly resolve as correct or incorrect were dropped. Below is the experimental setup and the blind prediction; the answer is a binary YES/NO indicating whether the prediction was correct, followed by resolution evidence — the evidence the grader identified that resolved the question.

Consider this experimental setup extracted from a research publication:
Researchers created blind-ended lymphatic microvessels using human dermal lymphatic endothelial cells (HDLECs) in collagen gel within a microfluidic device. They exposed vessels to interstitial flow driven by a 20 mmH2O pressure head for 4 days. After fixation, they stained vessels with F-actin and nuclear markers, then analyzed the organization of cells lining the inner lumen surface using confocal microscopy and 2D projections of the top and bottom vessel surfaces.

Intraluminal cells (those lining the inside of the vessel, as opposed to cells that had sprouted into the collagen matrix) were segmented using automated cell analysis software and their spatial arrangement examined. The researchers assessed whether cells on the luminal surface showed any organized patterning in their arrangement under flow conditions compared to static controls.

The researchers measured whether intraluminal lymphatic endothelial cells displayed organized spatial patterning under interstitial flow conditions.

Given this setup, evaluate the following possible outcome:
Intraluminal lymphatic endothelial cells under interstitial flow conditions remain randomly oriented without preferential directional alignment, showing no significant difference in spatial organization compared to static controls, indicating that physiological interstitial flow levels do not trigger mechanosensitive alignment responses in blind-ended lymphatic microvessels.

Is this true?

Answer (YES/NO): NO